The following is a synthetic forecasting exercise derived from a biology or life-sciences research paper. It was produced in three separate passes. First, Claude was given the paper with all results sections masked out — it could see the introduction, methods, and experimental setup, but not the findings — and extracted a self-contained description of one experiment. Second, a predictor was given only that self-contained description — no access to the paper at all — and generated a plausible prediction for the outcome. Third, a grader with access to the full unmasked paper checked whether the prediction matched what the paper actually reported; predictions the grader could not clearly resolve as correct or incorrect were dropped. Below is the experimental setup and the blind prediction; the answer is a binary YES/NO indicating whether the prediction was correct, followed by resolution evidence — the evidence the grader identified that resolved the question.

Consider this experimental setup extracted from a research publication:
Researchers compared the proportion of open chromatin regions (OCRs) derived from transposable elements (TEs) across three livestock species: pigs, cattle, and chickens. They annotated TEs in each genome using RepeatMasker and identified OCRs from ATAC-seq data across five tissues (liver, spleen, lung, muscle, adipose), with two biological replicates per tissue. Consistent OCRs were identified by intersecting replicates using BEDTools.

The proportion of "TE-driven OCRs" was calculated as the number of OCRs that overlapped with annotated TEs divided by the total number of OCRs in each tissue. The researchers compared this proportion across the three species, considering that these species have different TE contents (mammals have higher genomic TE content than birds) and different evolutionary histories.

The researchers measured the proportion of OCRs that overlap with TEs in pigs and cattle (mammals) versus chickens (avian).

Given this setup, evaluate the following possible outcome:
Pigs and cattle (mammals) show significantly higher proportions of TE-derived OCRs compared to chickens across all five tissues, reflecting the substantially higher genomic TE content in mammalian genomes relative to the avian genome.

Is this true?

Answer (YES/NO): YES